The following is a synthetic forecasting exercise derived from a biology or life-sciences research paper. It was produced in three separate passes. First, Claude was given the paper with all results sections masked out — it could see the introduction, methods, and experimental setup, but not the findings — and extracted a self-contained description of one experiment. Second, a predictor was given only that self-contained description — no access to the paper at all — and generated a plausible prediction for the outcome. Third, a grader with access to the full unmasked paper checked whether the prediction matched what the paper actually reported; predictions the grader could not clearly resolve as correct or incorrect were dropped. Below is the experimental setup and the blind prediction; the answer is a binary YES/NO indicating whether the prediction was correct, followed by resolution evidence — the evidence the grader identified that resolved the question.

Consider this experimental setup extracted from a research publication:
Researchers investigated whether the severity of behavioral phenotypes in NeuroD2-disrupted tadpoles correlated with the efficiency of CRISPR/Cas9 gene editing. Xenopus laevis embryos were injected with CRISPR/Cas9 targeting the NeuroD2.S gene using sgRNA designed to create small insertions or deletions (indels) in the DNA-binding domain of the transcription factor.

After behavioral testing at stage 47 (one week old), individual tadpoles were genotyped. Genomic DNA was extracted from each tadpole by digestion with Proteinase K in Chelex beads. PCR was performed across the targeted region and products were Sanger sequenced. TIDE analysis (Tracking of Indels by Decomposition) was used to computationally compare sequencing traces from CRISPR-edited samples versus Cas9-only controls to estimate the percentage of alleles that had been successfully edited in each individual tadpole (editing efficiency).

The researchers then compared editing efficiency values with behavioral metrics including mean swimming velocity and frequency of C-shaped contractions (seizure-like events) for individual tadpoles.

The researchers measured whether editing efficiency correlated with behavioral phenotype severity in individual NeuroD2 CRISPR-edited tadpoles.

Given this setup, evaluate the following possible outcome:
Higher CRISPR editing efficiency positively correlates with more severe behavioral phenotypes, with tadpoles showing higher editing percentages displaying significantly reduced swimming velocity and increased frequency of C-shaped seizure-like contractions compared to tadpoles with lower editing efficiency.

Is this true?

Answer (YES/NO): NO